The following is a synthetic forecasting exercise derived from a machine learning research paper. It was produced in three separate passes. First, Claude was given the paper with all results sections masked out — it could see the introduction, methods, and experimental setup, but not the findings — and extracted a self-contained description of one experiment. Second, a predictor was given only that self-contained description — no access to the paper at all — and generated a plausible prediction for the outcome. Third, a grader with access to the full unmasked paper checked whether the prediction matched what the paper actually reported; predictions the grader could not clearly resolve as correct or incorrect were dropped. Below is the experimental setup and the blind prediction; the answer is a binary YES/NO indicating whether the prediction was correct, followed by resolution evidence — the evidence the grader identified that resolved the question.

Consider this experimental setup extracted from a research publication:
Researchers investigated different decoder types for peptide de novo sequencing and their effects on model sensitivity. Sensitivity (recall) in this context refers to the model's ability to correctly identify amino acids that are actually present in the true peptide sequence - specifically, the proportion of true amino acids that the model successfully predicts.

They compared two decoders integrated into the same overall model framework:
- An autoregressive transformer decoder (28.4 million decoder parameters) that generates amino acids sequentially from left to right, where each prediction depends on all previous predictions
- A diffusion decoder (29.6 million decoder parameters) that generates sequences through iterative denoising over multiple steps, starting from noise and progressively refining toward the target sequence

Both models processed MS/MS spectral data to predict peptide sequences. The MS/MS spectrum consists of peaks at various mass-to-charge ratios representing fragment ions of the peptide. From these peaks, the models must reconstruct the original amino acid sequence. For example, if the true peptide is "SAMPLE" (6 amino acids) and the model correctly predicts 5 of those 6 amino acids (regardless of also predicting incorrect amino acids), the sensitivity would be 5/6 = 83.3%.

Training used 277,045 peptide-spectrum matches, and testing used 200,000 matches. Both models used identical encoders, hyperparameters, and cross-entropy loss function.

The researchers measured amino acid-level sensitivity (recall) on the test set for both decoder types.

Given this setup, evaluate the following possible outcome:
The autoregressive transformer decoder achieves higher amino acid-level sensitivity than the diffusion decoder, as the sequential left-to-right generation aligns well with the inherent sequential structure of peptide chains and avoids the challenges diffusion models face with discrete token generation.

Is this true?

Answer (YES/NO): YES